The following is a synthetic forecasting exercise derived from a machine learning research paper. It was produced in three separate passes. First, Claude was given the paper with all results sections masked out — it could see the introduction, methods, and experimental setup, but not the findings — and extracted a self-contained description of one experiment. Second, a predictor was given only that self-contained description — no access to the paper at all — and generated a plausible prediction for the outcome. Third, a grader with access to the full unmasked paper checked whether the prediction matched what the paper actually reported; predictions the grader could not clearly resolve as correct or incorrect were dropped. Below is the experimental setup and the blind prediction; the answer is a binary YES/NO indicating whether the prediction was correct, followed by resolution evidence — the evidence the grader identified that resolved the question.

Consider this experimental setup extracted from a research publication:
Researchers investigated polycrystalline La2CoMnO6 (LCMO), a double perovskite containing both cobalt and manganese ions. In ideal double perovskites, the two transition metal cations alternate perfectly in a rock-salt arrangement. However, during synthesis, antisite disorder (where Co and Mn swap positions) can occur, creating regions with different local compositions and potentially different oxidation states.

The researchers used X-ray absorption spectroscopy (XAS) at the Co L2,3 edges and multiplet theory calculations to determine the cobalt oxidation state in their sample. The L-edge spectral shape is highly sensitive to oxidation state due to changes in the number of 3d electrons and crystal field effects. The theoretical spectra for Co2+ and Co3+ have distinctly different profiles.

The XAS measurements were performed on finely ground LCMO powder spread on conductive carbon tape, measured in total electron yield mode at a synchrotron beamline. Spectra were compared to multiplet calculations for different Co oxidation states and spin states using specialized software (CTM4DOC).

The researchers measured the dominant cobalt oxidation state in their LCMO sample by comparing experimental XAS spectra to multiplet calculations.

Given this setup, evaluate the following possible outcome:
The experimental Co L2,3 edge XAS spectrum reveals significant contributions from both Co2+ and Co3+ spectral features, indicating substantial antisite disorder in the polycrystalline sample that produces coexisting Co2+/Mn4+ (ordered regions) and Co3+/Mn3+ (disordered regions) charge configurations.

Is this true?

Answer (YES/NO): NO